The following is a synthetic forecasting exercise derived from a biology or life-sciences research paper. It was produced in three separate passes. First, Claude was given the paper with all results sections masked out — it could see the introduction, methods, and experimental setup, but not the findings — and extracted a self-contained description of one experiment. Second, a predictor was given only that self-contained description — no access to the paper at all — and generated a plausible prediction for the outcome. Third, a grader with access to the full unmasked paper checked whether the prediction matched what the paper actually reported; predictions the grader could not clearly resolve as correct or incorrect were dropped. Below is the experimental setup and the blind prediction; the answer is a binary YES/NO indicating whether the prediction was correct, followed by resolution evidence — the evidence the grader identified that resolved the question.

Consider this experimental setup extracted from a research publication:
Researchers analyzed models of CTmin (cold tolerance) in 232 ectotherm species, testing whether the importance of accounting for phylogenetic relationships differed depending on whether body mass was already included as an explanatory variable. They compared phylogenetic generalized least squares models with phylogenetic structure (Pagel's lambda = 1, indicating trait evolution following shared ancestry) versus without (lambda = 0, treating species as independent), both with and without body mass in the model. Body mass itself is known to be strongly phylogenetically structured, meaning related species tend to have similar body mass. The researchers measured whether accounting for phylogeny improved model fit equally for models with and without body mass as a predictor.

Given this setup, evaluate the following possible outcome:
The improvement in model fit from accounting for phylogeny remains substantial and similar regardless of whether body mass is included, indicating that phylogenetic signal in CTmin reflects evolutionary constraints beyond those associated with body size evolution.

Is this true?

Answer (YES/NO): NO